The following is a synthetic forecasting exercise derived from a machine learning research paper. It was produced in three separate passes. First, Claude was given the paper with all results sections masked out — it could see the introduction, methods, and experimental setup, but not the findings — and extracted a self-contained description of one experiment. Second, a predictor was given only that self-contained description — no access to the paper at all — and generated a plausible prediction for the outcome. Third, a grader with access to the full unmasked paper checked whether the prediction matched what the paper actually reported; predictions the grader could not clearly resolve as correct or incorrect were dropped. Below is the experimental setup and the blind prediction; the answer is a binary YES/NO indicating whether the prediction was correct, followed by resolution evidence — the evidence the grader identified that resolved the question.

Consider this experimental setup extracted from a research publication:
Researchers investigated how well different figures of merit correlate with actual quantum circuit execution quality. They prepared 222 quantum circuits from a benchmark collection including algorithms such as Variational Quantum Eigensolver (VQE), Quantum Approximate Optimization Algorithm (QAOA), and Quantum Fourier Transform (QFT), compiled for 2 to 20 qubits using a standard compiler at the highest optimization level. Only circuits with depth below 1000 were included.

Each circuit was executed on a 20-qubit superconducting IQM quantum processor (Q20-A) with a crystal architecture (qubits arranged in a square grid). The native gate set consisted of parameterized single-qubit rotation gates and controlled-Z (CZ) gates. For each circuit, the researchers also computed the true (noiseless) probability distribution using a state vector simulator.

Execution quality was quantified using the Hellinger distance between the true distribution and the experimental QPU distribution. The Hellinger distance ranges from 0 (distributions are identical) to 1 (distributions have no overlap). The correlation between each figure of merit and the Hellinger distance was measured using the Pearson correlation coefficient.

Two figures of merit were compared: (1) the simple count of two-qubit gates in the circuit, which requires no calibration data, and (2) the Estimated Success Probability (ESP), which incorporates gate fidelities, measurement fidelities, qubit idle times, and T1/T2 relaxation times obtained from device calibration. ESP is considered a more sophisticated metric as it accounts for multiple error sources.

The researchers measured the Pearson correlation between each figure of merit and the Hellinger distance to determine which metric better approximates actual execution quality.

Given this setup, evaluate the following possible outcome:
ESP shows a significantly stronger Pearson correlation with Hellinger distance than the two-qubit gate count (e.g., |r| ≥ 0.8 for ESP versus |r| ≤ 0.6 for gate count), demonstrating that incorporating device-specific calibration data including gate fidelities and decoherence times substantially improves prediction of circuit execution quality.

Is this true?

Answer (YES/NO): NO